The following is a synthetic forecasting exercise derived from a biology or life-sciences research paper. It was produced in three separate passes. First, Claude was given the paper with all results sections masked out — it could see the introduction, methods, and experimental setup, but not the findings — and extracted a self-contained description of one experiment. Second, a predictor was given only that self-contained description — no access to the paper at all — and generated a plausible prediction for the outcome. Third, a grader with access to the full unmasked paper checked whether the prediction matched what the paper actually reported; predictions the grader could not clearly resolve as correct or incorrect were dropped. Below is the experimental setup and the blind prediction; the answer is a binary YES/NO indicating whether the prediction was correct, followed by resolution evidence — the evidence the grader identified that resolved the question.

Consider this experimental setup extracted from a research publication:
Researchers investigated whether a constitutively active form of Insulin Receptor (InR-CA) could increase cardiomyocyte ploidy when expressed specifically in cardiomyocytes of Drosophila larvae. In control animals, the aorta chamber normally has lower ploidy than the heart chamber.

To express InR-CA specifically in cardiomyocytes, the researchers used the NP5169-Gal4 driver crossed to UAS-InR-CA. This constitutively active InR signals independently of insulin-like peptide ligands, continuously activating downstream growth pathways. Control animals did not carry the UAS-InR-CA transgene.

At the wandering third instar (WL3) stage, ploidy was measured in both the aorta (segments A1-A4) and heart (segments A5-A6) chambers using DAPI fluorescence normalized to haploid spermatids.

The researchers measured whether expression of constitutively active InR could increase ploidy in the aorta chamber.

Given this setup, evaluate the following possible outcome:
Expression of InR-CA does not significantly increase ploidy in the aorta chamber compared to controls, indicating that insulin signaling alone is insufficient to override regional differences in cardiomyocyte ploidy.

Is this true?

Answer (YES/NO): NO